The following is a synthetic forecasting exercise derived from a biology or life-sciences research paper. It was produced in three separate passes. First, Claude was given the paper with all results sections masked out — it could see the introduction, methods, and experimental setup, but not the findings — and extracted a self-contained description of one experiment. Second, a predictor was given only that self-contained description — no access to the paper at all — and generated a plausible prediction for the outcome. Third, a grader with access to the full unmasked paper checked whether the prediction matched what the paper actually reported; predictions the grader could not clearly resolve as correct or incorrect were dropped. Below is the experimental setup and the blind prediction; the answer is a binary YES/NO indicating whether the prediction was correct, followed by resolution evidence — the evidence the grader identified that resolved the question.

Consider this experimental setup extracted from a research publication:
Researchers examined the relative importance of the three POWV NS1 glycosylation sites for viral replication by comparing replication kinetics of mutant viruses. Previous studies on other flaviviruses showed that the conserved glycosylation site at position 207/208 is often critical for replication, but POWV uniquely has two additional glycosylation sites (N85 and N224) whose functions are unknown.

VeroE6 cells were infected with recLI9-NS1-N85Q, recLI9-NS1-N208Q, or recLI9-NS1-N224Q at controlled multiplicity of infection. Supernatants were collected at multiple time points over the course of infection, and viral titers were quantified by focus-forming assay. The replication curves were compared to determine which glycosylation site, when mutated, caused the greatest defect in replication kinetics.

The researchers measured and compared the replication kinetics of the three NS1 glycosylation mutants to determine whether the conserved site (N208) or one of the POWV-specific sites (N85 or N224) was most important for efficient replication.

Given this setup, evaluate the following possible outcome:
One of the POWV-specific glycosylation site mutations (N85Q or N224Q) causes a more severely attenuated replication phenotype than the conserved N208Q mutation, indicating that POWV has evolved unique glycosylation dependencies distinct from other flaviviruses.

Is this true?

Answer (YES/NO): YES